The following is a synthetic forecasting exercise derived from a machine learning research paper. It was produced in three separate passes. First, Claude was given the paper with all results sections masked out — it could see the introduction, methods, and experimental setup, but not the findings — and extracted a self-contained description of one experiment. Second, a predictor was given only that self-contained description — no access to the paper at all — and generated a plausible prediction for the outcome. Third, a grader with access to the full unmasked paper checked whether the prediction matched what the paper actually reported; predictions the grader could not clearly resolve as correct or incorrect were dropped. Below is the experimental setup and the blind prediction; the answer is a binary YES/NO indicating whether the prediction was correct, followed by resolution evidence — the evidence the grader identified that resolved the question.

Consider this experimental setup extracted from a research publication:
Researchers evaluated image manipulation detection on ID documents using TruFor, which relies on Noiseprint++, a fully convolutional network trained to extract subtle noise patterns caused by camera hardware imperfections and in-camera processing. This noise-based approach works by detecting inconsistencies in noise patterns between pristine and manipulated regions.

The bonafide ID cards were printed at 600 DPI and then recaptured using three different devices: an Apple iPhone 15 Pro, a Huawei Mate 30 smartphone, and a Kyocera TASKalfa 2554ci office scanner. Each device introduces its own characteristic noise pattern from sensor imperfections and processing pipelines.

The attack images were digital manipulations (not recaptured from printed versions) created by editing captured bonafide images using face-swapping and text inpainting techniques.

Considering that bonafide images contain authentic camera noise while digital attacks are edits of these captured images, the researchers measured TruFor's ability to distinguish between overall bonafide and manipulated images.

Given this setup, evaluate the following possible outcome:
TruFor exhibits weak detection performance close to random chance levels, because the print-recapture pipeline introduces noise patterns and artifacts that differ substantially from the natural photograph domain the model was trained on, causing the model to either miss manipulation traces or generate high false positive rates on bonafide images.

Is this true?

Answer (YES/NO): NO